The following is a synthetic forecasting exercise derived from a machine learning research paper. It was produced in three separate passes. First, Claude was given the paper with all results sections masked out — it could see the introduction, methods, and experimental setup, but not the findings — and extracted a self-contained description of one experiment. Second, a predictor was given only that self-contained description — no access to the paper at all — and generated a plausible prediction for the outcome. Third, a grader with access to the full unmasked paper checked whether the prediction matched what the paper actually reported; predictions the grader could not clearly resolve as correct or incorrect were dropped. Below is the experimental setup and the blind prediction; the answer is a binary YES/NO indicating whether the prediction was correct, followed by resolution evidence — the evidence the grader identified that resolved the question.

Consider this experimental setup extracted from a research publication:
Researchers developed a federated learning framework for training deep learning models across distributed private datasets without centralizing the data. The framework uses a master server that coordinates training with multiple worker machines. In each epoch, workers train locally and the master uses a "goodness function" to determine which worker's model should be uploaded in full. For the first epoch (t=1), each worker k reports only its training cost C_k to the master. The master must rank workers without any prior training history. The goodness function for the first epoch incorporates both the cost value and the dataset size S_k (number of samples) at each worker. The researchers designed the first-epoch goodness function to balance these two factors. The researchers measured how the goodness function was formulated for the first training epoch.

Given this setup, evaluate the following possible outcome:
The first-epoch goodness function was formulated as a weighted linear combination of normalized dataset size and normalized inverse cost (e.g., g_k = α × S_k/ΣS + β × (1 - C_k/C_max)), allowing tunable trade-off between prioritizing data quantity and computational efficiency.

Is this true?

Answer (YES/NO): NO